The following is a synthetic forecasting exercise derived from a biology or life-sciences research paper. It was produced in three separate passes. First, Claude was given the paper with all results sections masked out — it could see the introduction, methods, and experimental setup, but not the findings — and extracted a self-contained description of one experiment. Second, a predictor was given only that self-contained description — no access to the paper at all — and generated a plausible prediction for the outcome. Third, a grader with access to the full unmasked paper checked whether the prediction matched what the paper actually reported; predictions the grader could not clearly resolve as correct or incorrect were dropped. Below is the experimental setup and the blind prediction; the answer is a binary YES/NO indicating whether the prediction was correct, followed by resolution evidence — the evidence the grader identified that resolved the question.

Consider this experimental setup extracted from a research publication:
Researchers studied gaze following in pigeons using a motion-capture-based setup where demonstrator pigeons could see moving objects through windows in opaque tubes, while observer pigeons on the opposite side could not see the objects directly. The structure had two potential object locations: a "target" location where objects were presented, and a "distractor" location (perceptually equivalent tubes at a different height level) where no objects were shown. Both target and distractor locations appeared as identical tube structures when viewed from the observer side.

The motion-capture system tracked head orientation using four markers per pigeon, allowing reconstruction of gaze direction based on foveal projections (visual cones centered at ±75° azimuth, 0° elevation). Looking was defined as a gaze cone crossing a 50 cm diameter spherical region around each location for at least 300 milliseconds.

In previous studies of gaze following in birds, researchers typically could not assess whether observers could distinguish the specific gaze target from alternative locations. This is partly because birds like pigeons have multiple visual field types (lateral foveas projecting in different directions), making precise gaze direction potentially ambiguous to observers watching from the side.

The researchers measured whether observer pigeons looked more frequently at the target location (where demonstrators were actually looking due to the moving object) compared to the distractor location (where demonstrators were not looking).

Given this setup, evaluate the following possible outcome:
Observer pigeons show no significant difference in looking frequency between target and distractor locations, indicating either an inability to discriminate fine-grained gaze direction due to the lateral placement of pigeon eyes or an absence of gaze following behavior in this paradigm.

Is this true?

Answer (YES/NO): NO